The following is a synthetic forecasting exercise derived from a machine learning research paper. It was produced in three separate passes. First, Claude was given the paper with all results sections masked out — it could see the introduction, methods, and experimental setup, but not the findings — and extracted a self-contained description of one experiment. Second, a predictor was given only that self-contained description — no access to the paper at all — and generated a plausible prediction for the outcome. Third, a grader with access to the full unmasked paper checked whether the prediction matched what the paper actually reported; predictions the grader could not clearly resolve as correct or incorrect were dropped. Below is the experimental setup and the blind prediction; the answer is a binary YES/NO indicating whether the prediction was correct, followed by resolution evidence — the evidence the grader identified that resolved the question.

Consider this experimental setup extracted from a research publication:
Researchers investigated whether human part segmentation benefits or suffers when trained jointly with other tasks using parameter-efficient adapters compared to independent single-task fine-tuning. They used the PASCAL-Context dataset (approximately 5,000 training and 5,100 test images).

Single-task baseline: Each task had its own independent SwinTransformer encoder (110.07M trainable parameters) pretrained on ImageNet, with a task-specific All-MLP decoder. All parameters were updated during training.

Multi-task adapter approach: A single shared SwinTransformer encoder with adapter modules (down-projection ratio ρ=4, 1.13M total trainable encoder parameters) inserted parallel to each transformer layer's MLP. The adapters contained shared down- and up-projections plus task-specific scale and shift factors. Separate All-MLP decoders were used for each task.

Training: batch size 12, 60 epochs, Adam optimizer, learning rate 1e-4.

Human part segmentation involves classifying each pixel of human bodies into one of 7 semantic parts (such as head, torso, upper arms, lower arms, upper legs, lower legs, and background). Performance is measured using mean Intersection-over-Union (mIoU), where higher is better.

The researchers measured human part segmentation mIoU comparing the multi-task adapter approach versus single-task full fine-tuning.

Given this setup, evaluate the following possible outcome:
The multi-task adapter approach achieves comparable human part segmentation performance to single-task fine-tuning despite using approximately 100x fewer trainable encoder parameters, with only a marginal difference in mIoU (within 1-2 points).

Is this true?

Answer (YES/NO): YES